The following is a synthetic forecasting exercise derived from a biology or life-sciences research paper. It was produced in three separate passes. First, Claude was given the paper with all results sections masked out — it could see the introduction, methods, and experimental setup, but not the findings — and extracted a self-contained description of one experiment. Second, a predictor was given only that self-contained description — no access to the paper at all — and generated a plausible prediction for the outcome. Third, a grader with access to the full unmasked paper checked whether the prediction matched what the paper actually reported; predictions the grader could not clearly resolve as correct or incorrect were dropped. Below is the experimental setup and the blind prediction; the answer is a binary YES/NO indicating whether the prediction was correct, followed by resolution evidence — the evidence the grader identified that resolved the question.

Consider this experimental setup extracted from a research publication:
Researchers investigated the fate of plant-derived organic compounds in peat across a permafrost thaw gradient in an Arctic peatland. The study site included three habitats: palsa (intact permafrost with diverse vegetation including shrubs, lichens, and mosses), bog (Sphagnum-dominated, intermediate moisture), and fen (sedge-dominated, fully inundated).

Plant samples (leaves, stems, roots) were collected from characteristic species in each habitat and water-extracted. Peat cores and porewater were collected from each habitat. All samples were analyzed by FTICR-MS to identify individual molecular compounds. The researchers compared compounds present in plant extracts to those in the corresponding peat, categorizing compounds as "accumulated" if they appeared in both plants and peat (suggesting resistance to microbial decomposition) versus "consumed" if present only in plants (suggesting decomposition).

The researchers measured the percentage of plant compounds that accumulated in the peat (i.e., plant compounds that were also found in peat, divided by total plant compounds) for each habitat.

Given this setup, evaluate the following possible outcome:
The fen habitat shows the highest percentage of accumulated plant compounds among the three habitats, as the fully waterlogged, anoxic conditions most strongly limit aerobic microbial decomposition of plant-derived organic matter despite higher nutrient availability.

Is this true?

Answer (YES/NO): NO